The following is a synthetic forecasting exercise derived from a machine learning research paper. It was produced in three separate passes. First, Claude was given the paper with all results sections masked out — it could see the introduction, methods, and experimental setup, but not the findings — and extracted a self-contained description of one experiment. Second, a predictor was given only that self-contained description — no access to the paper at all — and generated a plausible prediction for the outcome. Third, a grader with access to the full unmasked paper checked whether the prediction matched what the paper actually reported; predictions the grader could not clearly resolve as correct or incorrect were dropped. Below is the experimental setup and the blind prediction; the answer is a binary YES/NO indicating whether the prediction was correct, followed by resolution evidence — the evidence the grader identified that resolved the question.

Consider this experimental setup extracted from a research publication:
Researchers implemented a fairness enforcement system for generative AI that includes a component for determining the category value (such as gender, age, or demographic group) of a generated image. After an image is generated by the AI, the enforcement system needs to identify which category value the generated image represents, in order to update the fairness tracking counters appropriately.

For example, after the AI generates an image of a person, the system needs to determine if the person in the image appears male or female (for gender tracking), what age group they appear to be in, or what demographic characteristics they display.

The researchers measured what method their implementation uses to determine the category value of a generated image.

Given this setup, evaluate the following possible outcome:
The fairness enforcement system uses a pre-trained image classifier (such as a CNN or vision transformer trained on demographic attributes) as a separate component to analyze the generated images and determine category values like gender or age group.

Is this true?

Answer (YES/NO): NO